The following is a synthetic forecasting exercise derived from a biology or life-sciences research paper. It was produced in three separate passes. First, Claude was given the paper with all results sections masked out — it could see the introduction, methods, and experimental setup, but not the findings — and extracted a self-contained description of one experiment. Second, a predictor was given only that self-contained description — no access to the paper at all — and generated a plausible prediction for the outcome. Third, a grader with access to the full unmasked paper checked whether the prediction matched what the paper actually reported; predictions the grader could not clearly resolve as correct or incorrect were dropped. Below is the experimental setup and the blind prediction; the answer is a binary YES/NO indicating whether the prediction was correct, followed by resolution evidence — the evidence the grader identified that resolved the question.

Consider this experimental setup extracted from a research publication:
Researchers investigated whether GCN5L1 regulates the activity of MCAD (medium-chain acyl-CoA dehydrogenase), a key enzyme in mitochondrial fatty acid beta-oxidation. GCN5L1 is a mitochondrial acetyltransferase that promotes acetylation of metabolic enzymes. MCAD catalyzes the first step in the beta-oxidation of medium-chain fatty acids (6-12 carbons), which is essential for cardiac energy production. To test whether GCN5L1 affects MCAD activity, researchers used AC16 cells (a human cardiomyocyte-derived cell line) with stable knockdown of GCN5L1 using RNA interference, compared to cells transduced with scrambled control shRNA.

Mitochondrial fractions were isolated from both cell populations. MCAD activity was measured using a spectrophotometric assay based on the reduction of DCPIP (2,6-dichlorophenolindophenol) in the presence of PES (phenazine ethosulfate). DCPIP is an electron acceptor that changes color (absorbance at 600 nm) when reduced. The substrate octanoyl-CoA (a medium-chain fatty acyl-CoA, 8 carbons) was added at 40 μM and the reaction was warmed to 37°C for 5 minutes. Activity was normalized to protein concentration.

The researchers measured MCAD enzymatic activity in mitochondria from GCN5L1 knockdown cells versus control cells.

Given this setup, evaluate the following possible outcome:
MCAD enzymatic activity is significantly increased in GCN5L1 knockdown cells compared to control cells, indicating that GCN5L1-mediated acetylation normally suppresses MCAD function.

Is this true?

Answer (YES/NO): NO